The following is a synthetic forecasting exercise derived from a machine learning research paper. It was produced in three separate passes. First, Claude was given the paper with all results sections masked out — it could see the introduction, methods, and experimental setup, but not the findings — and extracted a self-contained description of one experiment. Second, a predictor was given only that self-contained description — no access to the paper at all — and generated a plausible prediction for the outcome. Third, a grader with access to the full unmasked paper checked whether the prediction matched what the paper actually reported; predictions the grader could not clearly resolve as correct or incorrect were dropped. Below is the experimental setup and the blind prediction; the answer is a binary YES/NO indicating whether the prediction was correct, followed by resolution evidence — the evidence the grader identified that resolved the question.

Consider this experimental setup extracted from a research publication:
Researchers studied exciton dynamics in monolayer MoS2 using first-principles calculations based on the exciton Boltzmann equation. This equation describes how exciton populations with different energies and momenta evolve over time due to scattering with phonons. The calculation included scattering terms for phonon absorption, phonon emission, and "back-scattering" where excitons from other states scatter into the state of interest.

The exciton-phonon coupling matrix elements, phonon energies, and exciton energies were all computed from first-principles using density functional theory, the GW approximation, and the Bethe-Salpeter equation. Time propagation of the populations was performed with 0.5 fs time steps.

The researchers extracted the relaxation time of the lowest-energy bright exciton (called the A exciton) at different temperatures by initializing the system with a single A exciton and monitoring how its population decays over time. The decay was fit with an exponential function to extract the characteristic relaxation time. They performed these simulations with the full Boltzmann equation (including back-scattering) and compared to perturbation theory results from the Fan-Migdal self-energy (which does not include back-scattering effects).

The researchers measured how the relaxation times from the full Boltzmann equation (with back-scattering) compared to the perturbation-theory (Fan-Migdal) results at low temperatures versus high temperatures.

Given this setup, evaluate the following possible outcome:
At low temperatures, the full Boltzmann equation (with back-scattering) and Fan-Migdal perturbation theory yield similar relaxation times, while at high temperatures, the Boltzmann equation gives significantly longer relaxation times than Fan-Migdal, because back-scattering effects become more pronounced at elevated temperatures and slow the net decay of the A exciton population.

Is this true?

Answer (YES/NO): NO